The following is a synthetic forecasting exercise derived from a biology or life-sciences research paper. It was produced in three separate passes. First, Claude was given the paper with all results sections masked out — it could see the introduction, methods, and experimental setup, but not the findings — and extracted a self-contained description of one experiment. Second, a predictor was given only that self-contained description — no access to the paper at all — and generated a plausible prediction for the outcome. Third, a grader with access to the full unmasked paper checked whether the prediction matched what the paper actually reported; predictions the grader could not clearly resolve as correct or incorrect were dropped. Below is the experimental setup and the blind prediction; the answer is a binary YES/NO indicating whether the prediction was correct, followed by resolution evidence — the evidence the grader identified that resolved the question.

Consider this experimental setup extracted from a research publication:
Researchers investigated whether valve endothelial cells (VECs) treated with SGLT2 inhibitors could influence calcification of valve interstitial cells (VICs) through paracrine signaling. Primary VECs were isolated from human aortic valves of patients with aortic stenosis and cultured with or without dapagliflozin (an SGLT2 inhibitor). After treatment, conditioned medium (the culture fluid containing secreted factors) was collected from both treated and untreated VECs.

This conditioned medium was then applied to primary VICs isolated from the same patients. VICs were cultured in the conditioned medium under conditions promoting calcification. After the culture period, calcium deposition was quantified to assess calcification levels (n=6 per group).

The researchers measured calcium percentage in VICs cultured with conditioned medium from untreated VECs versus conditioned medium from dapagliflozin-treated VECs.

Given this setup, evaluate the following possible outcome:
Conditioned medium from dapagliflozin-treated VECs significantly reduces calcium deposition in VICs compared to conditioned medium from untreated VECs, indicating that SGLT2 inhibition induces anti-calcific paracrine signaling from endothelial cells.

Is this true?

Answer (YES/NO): YES